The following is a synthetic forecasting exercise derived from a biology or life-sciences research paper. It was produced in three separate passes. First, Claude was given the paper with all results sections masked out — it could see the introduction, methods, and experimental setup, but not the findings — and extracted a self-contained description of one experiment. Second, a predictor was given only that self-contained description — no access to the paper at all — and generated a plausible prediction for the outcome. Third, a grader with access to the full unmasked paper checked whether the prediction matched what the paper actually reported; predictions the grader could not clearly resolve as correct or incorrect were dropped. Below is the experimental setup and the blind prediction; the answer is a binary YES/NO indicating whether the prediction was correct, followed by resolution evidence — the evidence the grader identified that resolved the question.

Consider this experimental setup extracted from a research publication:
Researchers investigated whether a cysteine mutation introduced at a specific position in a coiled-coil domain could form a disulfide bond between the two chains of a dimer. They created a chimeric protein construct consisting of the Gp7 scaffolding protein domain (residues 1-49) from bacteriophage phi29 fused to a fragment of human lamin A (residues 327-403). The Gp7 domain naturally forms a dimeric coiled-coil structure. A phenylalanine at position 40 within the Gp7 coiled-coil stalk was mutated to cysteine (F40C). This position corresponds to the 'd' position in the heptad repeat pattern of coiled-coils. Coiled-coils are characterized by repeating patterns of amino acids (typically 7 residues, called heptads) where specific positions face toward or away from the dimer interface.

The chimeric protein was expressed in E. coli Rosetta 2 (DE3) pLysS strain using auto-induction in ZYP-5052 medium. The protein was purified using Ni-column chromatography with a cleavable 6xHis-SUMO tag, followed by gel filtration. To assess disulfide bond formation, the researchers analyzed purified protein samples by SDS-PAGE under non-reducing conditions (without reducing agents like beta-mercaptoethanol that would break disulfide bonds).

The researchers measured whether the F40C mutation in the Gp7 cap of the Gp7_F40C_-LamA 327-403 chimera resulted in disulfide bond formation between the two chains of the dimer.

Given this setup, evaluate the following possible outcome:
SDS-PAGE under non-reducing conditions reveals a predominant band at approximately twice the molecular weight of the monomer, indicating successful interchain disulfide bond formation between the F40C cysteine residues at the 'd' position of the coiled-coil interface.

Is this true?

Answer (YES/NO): YES